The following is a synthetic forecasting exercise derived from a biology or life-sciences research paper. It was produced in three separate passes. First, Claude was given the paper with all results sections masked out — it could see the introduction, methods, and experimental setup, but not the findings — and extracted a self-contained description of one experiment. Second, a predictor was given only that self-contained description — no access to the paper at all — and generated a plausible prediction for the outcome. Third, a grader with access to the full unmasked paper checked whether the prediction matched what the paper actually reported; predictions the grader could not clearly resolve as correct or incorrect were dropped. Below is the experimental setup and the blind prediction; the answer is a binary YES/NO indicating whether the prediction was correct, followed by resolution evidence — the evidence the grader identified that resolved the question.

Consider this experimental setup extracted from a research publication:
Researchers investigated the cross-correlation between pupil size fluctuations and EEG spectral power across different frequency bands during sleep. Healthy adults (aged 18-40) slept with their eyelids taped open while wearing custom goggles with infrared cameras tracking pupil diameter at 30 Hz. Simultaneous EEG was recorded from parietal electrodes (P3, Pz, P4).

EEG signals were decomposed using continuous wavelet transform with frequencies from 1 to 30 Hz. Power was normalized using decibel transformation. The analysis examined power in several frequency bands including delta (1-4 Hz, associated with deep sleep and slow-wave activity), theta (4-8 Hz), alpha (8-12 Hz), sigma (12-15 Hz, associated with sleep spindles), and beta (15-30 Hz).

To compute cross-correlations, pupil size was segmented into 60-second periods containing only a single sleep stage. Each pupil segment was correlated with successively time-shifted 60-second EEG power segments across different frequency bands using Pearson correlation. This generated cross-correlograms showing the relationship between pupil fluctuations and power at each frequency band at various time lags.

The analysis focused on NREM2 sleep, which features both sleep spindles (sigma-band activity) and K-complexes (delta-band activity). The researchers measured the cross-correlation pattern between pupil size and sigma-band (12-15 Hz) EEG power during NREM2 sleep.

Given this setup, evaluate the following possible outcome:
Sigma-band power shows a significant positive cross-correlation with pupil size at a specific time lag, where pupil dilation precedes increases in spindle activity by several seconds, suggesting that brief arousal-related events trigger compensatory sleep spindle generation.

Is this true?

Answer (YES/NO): NO